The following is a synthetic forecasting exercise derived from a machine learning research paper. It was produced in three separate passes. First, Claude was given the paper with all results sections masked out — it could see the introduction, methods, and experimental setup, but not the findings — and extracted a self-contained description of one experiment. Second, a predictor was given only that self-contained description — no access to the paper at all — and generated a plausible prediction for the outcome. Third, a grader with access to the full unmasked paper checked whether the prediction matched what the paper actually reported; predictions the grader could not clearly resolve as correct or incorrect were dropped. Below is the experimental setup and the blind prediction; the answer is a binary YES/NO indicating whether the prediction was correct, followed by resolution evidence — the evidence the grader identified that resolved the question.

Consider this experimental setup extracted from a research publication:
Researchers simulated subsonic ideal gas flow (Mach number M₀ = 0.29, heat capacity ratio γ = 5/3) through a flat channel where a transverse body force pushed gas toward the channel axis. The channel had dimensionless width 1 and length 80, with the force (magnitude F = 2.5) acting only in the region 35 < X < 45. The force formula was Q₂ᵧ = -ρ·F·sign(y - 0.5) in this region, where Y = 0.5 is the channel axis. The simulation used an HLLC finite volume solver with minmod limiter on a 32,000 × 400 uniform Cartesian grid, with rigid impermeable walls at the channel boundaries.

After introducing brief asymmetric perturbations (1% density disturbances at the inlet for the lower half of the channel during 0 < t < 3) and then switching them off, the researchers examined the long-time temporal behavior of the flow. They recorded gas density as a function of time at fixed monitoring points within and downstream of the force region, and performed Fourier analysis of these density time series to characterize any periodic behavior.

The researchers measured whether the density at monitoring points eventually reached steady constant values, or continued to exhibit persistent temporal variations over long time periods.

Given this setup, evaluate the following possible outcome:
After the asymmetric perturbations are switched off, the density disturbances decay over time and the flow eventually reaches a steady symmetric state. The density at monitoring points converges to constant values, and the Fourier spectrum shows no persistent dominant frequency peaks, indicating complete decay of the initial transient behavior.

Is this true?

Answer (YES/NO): NO